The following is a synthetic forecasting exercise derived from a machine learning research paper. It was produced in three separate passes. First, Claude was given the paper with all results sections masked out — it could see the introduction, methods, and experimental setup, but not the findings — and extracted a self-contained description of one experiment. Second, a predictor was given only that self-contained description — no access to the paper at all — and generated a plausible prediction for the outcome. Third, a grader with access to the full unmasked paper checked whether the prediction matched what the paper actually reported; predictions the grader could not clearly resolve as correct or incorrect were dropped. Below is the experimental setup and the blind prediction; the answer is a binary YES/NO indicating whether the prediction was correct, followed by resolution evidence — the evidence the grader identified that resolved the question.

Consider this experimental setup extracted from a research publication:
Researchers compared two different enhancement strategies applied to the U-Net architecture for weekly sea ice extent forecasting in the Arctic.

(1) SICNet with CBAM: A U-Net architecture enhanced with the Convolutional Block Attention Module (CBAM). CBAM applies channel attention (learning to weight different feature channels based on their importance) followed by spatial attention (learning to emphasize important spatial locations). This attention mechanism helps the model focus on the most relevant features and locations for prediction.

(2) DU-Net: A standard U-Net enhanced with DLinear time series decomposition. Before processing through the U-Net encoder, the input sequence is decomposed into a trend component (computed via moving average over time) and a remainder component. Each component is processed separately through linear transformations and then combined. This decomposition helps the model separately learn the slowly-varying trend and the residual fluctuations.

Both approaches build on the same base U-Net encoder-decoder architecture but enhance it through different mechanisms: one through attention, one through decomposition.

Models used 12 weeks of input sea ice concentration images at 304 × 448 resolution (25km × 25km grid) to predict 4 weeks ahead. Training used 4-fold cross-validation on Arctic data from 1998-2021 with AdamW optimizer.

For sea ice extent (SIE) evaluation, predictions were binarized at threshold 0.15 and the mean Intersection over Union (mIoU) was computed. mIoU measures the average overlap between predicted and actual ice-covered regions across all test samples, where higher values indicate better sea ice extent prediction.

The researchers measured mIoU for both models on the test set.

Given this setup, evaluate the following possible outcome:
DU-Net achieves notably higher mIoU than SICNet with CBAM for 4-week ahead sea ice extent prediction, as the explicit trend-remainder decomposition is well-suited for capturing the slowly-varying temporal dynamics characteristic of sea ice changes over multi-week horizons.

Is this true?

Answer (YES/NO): NO